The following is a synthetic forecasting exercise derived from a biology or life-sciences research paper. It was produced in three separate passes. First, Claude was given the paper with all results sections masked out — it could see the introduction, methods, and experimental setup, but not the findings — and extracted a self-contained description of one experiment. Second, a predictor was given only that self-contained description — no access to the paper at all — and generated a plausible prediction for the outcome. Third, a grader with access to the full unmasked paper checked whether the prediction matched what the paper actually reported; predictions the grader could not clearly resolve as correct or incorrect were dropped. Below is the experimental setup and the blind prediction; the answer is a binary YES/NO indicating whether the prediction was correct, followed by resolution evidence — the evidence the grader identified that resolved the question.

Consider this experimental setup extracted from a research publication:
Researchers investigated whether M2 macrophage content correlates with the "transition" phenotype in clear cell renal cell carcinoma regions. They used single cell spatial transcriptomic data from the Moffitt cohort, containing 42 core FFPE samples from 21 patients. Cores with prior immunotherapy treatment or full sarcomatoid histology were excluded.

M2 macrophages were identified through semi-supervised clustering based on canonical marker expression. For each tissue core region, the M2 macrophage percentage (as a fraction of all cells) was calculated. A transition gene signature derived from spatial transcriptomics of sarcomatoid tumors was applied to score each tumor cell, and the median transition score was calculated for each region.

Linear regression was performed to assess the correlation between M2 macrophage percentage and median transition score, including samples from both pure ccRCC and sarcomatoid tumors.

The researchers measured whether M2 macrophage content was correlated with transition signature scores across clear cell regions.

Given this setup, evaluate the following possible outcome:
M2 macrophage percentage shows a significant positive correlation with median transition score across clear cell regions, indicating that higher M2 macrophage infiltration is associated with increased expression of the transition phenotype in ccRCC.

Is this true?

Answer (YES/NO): YES